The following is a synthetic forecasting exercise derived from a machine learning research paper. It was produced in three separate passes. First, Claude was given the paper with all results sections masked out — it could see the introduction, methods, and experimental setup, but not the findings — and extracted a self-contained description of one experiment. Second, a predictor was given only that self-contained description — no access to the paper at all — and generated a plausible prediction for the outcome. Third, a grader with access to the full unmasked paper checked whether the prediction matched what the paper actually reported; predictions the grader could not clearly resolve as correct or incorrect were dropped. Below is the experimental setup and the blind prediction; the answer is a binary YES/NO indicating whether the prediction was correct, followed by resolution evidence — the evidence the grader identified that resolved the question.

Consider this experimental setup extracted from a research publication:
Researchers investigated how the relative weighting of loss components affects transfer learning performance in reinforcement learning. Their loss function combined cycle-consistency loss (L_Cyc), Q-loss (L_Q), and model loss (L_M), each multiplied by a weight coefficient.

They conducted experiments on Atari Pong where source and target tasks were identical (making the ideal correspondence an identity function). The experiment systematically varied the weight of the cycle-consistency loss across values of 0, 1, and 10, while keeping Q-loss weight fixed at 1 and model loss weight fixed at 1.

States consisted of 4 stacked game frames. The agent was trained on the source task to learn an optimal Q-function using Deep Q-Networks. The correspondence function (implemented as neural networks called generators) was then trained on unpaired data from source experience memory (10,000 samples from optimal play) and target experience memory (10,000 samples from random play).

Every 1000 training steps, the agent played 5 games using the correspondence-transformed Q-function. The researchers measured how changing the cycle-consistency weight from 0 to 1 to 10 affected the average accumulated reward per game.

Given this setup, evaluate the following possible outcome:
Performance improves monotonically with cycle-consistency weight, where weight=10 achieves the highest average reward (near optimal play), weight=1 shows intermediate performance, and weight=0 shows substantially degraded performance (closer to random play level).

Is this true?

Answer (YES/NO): NO